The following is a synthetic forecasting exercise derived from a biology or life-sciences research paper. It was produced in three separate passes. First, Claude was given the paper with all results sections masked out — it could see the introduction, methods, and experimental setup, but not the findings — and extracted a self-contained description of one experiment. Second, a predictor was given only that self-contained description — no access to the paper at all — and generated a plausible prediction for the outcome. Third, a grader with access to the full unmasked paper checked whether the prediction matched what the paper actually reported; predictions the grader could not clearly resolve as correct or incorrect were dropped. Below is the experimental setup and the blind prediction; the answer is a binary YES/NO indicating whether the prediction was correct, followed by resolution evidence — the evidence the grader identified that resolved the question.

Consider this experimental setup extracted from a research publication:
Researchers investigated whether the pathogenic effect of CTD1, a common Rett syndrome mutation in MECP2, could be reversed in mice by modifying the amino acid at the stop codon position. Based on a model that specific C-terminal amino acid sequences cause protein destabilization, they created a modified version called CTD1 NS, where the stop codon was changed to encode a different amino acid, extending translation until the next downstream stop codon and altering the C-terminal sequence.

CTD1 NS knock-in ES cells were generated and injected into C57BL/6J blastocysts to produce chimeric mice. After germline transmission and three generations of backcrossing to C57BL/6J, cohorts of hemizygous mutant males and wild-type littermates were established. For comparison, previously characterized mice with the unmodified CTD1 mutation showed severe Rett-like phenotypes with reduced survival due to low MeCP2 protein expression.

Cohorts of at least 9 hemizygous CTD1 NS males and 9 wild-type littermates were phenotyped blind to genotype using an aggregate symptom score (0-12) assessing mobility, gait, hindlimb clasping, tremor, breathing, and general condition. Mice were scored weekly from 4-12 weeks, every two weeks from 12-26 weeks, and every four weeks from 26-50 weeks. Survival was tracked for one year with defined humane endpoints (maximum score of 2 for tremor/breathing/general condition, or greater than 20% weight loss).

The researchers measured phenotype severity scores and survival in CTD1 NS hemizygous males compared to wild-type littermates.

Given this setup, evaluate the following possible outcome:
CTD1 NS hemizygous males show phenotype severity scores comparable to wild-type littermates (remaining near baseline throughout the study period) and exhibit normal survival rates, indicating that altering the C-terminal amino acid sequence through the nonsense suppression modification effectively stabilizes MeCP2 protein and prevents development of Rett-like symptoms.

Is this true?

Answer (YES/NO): YES